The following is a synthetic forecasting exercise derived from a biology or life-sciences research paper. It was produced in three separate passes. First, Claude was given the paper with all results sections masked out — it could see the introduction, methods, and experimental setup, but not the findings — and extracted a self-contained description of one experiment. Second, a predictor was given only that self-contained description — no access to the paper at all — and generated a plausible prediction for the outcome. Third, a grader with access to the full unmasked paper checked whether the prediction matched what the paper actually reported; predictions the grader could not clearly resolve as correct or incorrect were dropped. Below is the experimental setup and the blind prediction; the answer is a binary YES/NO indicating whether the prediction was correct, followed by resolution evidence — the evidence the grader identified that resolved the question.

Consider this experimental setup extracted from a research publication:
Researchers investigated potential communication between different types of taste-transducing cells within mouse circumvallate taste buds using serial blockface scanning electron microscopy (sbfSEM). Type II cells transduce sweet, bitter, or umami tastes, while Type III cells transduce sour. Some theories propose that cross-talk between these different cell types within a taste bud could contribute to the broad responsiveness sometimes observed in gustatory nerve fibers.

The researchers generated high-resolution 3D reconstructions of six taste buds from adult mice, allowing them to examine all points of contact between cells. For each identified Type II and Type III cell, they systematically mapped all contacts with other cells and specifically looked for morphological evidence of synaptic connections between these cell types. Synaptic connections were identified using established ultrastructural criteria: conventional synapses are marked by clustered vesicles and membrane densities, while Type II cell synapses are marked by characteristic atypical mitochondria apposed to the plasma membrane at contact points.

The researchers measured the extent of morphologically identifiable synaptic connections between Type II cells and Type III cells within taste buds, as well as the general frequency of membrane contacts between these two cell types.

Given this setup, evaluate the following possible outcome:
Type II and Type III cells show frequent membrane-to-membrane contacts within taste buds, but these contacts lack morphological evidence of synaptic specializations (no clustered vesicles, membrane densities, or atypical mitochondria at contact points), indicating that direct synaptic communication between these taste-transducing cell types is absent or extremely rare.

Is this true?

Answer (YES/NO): NO